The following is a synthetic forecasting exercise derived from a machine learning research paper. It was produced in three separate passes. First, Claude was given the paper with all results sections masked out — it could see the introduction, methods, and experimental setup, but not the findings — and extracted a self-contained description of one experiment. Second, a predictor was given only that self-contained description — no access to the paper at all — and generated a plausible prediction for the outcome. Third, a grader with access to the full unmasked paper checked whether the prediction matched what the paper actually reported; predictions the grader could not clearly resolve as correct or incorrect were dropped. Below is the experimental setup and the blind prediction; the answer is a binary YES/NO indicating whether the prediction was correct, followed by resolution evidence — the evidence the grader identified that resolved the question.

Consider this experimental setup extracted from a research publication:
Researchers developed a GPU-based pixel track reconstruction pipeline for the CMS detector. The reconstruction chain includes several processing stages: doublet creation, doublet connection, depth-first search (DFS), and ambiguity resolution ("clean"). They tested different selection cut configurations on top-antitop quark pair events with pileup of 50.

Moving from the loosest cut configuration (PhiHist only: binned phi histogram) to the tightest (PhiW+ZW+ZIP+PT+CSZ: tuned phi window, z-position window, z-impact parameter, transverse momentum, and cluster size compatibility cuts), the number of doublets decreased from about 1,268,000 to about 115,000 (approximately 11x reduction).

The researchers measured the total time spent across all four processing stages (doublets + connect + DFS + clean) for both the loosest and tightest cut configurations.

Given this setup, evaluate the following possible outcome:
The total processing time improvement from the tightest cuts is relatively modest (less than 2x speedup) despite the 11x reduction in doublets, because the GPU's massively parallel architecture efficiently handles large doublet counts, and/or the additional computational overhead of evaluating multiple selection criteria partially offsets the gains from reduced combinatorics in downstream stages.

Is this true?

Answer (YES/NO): NO